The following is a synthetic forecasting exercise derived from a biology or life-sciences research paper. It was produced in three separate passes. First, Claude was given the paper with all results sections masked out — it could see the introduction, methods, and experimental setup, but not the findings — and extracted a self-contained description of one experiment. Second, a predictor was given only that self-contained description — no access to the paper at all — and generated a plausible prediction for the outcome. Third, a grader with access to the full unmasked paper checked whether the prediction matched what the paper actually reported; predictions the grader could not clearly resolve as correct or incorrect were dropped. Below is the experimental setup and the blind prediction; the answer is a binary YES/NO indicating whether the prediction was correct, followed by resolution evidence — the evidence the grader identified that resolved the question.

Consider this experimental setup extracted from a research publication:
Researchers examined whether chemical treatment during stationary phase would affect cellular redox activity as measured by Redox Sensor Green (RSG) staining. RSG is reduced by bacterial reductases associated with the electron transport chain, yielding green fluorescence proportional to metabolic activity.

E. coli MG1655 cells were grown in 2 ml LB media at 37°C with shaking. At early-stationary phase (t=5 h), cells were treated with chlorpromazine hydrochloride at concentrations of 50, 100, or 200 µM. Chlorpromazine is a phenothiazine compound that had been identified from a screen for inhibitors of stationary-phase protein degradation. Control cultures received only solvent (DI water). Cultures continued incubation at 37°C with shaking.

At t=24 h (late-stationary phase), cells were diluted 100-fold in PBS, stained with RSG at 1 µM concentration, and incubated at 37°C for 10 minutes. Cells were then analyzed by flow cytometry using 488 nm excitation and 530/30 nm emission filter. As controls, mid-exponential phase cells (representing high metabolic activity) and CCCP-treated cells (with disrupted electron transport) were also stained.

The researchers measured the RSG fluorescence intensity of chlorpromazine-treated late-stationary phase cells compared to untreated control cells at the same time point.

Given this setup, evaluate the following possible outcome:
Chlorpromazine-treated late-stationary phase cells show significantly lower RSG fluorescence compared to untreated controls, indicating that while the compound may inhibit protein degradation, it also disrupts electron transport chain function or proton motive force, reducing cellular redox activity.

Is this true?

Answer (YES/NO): YES